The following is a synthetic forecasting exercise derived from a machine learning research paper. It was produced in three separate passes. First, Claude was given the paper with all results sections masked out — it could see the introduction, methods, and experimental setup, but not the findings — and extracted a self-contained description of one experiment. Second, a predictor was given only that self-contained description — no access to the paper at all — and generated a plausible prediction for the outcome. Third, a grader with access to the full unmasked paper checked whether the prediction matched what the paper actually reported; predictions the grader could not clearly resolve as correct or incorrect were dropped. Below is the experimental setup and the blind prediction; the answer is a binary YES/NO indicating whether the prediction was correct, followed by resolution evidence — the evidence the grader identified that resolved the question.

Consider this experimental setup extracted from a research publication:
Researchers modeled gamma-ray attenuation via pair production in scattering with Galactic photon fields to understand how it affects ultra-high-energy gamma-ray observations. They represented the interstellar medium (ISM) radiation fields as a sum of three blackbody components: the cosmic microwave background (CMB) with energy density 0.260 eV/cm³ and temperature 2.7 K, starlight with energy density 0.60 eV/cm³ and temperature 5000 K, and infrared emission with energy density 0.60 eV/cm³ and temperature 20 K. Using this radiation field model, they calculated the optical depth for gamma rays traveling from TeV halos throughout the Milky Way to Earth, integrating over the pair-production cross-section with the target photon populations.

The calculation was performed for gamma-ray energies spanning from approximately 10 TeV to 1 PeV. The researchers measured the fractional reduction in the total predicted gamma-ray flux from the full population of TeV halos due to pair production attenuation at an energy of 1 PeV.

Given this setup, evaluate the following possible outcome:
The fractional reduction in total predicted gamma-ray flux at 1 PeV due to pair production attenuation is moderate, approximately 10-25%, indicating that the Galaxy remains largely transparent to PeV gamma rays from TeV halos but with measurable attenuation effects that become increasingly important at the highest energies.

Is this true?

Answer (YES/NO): NO